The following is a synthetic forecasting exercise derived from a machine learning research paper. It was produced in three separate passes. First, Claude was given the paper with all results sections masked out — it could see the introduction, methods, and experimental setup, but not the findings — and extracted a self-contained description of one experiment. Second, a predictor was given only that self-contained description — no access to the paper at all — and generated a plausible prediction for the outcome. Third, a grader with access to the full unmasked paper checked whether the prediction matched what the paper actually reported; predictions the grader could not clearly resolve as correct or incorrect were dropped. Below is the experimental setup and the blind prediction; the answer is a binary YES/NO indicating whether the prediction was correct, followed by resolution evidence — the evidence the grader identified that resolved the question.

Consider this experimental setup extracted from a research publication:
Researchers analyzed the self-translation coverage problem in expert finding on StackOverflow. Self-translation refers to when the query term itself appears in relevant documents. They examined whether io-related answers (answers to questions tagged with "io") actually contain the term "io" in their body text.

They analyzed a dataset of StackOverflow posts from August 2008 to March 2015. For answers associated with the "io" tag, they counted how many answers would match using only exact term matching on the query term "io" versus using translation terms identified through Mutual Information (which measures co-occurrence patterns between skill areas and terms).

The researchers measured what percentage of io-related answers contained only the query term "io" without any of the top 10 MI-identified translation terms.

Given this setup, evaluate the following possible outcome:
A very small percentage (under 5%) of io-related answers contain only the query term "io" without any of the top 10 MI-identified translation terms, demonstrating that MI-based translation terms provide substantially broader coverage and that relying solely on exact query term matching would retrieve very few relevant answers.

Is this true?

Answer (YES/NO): YES